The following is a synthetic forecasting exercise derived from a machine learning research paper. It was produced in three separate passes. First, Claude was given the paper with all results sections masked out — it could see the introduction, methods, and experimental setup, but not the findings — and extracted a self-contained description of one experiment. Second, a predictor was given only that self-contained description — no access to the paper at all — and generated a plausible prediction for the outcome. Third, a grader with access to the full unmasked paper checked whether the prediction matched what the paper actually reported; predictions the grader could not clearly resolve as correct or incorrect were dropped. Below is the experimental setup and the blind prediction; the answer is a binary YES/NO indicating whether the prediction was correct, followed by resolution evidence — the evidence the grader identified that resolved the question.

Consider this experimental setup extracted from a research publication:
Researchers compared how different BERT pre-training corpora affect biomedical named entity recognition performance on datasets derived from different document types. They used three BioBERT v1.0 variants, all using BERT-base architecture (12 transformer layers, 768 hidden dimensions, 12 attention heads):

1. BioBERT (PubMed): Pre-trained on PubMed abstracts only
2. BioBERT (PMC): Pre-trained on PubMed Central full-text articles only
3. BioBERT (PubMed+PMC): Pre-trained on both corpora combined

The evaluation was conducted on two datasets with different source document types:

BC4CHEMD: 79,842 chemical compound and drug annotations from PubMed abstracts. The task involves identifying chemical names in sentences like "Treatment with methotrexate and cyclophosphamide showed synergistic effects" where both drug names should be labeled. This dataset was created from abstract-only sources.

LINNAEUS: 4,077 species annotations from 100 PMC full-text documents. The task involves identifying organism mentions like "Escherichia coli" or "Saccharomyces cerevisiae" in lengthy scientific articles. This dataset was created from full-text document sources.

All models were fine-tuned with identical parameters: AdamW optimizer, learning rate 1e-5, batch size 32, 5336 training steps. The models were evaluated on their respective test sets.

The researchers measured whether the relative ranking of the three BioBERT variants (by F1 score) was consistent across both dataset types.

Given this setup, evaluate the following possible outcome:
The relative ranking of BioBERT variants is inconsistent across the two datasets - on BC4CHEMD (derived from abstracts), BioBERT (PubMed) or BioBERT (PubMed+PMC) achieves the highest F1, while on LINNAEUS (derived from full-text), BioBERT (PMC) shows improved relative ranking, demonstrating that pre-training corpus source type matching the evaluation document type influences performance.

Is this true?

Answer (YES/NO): YES